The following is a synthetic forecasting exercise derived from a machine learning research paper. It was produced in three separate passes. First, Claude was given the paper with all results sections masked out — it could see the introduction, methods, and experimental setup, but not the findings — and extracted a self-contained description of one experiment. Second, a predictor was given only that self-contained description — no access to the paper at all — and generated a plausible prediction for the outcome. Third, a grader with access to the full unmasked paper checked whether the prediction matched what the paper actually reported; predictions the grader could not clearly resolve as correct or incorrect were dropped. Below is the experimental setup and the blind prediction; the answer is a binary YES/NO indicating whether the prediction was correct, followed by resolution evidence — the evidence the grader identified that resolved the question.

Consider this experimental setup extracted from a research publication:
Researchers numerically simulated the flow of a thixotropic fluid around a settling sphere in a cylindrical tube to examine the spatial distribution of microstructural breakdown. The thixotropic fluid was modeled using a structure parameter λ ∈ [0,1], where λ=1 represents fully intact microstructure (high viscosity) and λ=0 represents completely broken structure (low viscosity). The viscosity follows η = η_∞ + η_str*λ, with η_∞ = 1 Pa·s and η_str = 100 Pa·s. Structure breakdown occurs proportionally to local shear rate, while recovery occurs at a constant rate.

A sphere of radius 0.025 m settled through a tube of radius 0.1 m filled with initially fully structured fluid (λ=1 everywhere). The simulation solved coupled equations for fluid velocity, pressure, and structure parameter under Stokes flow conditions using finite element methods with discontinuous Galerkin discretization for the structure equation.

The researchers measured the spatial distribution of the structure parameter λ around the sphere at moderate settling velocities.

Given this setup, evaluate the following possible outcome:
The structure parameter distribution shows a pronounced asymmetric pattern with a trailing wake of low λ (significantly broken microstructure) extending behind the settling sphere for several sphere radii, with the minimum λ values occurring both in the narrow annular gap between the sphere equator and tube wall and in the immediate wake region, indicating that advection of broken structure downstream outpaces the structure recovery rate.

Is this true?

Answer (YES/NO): NO